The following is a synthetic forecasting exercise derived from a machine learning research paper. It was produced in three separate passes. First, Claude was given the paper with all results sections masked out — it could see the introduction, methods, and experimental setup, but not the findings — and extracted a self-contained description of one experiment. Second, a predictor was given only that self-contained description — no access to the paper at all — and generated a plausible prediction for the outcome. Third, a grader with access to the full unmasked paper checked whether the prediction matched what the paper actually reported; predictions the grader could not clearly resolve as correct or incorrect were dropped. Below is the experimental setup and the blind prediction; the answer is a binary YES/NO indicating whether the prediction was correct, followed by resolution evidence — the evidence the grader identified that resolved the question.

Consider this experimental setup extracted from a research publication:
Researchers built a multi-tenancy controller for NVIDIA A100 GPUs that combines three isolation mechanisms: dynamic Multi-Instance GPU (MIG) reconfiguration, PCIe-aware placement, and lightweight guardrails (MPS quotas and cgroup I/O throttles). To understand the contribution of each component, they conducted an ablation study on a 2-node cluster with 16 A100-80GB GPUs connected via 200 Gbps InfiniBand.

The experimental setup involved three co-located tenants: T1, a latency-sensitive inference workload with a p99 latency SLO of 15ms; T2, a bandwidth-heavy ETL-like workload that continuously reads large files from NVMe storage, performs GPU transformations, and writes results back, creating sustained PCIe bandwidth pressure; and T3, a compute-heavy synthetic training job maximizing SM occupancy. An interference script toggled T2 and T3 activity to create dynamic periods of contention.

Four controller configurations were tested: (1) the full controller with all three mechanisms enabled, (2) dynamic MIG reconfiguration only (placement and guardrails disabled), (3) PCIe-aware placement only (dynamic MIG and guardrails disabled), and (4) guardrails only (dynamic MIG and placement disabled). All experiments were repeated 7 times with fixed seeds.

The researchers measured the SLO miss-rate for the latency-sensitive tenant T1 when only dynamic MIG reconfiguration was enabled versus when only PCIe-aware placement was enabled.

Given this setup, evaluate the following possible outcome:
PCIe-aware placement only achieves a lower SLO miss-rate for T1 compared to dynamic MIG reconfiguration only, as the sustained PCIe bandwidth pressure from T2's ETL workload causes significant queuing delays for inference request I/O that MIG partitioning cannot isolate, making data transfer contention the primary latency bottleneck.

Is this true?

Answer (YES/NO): NO